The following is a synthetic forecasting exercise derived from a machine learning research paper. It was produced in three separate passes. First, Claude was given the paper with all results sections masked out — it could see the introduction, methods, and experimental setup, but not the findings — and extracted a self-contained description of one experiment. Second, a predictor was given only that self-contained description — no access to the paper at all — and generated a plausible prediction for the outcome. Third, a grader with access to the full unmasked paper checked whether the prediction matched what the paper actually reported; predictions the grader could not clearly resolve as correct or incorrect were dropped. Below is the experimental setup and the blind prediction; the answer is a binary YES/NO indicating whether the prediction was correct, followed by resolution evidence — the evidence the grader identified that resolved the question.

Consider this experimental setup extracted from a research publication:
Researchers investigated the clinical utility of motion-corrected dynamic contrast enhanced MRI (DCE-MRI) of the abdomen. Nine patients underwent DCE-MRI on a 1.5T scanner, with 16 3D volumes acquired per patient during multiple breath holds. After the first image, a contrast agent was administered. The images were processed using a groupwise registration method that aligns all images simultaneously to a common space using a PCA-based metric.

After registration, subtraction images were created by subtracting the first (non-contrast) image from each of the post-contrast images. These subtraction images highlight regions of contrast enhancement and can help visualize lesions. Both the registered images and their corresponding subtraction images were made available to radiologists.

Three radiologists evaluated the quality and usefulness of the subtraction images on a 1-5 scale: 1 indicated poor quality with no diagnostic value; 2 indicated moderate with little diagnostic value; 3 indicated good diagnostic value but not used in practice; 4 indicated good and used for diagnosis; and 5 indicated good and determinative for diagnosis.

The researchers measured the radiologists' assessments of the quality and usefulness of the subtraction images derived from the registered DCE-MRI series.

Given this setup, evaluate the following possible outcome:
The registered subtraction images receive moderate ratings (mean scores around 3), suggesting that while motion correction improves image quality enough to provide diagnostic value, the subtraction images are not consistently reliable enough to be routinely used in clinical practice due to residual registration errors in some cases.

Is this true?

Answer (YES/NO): NO